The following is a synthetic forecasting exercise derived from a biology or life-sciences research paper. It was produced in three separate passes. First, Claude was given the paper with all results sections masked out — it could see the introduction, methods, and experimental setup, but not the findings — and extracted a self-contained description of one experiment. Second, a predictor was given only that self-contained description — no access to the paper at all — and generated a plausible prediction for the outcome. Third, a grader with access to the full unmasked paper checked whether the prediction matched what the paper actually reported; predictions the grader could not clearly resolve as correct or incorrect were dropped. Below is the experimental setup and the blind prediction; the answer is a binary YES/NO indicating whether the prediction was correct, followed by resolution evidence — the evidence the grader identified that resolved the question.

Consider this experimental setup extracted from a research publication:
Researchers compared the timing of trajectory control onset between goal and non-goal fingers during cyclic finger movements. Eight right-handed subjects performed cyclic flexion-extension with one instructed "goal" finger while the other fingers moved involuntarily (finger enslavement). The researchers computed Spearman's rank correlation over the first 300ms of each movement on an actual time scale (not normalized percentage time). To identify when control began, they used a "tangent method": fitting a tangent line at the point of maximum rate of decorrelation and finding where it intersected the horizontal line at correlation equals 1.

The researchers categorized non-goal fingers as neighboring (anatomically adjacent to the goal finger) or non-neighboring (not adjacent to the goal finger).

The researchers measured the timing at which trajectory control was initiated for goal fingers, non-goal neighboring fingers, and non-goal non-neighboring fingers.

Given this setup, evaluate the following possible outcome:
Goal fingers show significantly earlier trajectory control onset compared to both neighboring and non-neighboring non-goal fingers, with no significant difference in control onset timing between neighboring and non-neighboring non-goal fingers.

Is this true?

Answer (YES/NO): NO